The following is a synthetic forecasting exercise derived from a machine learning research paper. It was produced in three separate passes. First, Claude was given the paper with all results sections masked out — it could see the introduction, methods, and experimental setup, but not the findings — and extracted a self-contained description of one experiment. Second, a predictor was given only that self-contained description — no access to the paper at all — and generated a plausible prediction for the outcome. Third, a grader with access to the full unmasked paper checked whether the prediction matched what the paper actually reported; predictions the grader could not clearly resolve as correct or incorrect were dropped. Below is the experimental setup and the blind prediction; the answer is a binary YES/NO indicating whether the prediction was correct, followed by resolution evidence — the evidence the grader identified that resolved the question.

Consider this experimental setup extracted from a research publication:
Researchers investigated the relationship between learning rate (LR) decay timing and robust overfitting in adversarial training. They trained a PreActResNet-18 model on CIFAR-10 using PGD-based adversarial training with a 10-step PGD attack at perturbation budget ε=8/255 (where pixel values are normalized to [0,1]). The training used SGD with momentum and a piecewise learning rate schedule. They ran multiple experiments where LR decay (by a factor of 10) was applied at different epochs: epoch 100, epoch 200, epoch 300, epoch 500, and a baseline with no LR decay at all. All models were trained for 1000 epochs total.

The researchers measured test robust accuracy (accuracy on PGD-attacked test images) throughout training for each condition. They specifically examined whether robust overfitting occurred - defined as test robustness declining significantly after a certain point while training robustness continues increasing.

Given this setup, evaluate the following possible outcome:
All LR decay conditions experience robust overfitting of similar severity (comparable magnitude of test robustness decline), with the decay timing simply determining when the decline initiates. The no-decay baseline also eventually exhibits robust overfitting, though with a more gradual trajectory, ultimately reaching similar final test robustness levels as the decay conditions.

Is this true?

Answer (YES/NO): NO